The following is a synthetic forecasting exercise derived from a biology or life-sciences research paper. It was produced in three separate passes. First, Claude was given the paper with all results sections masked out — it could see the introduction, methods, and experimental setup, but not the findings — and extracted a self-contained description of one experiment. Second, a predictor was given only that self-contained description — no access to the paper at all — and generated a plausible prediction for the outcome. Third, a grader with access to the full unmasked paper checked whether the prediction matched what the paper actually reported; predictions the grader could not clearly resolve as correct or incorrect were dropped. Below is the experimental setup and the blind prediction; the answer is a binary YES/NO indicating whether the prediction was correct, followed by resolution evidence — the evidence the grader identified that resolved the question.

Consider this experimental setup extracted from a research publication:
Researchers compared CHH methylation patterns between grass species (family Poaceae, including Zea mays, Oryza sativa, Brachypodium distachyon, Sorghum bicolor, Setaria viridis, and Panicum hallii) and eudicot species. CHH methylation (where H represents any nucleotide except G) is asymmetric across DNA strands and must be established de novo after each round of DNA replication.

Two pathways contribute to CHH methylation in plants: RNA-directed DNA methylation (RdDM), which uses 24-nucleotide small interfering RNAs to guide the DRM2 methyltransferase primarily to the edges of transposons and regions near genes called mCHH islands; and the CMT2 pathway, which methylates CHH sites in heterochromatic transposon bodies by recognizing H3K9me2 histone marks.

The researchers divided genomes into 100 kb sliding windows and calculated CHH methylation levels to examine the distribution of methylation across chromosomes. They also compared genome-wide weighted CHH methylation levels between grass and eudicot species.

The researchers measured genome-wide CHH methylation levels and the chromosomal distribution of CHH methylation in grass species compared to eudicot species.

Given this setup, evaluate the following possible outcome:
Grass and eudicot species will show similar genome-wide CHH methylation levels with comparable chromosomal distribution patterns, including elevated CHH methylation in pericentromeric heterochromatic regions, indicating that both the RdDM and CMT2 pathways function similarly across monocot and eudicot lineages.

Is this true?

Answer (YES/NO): NO